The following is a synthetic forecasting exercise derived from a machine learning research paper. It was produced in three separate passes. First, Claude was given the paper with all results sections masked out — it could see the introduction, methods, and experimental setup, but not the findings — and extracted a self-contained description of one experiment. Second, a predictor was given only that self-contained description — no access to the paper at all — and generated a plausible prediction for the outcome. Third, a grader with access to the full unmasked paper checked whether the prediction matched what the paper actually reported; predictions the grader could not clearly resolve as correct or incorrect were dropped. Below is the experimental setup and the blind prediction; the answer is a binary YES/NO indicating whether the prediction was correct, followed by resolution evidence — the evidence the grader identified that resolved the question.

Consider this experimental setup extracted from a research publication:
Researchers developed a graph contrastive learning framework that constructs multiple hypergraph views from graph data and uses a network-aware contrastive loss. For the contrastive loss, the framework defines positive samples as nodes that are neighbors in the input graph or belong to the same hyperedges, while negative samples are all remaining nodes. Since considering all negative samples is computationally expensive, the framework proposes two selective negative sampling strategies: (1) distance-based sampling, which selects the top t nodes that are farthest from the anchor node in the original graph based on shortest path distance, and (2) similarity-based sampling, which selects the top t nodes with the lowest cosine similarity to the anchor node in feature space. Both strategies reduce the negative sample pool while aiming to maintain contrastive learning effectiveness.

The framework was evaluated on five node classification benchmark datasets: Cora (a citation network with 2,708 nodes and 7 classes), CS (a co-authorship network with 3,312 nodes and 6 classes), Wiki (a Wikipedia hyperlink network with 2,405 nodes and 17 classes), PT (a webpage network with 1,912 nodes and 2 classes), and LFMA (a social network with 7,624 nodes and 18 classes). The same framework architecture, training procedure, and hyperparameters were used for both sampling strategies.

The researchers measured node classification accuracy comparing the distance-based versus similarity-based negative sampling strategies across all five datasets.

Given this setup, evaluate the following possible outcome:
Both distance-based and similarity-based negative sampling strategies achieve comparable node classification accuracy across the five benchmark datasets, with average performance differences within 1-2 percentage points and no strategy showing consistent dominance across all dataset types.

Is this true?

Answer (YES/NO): NO